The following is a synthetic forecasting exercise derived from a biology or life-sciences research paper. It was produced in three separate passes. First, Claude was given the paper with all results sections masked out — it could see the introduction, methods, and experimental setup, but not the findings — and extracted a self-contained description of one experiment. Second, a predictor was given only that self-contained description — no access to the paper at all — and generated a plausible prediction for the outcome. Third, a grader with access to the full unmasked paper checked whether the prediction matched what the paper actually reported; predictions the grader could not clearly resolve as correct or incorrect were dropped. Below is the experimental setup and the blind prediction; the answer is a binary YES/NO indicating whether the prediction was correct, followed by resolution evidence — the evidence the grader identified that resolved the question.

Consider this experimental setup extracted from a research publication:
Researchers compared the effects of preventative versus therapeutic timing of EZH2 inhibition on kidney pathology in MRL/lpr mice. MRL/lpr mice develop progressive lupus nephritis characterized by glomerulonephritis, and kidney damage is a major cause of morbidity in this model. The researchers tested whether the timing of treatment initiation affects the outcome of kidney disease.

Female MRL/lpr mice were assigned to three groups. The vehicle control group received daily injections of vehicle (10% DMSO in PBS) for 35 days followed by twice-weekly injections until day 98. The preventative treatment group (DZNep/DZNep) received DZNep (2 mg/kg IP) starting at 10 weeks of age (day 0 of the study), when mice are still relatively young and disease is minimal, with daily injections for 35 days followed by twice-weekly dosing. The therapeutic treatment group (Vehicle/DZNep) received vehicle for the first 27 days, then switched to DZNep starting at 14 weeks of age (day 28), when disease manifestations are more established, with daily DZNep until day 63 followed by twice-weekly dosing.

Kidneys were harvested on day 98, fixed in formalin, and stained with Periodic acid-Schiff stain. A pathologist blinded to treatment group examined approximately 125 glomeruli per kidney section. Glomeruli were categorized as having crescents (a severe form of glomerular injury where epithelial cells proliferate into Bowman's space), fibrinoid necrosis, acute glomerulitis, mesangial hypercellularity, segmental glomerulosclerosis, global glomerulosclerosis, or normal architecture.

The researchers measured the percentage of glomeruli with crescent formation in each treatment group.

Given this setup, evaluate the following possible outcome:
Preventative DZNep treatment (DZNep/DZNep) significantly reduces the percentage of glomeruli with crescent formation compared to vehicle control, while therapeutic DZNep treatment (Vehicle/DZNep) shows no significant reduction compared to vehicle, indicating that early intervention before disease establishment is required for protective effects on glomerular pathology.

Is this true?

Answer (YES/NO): NO